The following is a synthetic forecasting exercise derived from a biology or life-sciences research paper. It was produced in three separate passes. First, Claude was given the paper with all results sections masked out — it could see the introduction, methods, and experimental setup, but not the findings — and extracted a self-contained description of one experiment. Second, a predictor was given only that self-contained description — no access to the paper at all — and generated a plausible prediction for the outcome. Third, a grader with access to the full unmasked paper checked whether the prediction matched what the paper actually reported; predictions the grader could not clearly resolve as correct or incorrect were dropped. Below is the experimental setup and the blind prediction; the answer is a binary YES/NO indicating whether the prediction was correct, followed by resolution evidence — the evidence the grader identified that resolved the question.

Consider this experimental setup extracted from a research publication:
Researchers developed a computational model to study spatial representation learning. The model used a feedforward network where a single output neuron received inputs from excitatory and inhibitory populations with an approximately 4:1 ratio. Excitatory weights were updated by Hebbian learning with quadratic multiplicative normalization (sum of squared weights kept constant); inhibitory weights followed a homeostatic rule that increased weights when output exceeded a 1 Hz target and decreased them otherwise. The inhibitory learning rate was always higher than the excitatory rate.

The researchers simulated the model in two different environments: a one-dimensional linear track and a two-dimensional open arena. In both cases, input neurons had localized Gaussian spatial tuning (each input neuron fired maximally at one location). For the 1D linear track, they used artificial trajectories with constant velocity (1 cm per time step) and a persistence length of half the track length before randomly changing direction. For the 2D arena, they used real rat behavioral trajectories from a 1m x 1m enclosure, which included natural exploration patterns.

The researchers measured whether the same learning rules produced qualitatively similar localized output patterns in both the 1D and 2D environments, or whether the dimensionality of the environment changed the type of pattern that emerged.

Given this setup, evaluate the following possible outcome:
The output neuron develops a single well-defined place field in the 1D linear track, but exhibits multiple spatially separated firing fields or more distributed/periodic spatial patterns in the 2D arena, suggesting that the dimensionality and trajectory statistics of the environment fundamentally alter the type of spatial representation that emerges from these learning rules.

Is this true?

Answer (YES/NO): NO